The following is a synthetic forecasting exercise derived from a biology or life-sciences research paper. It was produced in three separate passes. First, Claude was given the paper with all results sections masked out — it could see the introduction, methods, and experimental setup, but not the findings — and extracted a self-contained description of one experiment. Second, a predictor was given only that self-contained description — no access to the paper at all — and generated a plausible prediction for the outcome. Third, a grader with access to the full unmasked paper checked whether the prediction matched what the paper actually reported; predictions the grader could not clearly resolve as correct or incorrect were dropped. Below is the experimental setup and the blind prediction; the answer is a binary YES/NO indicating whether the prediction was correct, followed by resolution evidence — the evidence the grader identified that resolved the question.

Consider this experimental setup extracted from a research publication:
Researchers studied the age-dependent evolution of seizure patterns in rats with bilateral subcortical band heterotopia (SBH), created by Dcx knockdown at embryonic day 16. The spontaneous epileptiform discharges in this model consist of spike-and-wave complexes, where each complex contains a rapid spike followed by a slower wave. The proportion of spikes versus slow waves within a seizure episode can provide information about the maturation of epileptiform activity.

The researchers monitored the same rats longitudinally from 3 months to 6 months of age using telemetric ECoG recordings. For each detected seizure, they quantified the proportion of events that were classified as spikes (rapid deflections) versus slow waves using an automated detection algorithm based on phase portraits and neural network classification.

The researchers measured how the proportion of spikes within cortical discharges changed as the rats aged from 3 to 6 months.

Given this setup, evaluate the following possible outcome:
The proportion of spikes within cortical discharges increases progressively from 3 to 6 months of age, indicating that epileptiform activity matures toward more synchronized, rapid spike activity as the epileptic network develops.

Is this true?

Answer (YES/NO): NO